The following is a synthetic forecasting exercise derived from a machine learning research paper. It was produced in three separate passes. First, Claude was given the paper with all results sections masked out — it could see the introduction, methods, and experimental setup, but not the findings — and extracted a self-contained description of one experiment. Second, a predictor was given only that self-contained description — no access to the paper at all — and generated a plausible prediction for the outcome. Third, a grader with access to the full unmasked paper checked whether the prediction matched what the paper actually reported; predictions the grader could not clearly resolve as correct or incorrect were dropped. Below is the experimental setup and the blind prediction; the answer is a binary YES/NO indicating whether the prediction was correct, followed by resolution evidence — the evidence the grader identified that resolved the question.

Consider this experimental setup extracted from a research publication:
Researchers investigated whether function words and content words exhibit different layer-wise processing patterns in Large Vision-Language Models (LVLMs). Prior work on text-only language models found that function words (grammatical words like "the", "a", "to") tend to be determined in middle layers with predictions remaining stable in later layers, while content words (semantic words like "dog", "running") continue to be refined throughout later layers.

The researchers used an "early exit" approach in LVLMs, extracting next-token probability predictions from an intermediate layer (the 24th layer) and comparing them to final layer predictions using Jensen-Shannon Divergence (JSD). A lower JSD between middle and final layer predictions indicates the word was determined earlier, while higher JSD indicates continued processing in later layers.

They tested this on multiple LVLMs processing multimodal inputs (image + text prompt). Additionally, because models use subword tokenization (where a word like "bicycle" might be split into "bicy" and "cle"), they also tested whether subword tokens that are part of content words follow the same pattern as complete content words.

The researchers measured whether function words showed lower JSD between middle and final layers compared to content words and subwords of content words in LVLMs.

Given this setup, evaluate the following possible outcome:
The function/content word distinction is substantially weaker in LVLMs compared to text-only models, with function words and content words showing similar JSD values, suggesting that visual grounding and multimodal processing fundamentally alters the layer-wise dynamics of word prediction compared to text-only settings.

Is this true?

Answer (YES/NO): NO